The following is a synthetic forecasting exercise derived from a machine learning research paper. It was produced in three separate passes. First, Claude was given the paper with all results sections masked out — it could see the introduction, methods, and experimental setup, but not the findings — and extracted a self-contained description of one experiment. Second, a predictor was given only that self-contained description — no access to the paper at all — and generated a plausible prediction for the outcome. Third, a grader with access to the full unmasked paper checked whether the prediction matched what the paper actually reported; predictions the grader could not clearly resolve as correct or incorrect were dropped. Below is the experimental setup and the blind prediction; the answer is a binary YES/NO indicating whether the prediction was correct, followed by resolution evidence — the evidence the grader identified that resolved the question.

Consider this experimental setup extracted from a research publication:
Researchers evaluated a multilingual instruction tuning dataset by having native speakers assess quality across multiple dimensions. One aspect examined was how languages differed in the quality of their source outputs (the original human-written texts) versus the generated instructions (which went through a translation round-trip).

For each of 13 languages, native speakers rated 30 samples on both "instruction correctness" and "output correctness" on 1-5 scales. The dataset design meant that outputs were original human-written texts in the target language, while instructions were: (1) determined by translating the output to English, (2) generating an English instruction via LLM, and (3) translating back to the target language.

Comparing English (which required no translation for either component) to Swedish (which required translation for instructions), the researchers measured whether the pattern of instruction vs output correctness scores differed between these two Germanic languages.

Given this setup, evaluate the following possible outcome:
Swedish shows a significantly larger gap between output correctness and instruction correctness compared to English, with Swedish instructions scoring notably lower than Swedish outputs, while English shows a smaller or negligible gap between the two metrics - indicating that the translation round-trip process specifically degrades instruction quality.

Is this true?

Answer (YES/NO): NO